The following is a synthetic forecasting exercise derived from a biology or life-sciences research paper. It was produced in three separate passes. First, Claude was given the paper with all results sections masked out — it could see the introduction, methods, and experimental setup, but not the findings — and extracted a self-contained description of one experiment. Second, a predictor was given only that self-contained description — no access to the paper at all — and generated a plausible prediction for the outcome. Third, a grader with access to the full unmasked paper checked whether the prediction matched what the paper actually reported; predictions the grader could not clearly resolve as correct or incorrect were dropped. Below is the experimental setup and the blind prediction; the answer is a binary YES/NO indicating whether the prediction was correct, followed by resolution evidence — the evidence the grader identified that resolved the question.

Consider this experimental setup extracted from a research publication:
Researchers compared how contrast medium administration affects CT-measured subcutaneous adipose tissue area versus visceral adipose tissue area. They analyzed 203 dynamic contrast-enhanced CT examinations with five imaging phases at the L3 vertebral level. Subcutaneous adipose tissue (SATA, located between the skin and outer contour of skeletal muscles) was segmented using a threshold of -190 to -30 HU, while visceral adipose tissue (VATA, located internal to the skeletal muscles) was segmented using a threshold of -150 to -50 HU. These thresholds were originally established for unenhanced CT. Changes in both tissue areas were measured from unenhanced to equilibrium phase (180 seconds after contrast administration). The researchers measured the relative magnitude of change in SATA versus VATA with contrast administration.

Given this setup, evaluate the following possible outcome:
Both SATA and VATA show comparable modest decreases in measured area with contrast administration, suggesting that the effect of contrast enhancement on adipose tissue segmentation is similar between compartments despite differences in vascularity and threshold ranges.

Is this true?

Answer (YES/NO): NO